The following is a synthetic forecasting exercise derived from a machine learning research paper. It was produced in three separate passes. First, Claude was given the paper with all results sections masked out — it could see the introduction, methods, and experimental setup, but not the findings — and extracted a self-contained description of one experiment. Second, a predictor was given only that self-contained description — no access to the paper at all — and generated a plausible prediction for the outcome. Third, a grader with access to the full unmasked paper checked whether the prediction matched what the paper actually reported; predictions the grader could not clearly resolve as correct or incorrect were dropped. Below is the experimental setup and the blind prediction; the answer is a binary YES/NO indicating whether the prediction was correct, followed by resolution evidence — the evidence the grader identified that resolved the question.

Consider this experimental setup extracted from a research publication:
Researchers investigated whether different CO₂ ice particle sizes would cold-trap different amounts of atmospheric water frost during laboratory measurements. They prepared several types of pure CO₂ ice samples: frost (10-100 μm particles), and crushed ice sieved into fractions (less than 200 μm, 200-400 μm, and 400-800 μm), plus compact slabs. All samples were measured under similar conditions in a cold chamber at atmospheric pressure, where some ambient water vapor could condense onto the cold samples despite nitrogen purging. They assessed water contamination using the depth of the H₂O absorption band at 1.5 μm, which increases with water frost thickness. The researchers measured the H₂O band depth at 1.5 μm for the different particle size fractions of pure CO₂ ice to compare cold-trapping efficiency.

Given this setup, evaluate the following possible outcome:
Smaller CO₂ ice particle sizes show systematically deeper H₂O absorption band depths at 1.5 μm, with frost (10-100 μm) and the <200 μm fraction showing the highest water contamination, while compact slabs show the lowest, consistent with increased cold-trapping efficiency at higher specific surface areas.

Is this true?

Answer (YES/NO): YES